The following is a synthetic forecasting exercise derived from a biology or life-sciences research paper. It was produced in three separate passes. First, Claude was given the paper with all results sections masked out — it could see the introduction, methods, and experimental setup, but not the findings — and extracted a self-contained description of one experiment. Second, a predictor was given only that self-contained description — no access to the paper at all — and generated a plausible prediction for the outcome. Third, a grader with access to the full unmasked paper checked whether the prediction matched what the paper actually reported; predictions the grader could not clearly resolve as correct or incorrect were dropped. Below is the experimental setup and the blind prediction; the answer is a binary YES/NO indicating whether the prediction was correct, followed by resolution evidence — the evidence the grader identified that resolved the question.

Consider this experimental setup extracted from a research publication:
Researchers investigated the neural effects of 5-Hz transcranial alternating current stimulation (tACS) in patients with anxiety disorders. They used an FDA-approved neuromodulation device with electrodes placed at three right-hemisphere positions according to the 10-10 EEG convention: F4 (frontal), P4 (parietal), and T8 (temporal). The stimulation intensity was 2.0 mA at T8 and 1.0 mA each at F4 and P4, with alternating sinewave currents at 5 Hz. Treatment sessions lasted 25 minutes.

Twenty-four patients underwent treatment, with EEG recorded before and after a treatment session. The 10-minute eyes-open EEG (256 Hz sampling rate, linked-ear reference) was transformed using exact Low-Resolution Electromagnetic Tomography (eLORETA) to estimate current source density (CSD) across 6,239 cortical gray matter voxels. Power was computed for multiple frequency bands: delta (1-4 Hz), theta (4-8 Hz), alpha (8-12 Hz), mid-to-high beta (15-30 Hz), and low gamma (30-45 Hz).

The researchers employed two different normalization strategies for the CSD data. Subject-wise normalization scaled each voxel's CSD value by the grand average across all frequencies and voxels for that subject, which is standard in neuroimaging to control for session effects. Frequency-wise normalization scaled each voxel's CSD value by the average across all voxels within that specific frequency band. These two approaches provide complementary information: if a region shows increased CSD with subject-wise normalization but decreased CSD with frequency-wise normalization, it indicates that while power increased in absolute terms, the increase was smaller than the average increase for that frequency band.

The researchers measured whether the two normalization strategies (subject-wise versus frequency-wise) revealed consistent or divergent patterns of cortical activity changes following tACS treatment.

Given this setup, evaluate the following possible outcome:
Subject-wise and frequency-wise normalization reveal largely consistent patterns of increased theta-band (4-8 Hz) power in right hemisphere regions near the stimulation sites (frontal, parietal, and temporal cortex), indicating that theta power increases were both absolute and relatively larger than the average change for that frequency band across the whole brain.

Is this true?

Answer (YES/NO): NO